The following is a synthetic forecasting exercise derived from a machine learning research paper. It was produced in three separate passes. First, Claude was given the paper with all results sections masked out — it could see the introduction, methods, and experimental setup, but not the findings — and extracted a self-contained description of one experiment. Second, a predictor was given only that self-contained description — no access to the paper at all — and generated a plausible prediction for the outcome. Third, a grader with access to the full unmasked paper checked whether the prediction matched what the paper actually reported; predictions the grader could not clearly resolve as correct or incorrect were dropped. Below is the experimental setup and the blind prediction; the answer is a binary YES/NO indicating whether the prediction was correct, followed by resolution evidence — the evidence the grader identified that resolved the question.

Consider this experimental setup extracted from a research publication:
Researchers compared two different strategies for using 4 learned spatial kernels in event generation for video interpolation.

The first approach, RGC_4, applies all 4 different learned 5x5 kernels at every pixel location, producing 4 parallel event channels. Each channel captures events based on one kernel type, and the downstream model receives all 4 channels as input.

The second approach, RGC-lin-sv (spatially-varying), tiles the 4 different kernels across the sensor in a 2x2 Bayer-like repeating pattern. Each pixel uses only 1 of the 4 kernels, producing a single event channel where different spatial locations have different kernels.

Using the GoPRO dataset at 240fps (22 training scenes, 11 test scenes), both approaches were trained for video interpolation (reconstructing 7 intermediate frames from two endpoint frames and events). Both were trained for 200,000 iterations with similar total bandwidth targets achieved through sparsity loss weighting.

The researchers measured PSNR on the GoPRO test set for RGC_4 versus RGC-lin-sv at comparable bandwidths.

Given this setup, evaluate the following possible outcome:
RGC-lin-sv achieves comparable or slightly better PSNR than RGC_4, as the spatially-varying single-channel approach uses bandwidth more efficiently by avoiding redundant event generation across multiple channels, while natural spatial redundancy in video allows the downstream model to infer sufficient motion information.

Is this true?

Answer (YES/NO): YES